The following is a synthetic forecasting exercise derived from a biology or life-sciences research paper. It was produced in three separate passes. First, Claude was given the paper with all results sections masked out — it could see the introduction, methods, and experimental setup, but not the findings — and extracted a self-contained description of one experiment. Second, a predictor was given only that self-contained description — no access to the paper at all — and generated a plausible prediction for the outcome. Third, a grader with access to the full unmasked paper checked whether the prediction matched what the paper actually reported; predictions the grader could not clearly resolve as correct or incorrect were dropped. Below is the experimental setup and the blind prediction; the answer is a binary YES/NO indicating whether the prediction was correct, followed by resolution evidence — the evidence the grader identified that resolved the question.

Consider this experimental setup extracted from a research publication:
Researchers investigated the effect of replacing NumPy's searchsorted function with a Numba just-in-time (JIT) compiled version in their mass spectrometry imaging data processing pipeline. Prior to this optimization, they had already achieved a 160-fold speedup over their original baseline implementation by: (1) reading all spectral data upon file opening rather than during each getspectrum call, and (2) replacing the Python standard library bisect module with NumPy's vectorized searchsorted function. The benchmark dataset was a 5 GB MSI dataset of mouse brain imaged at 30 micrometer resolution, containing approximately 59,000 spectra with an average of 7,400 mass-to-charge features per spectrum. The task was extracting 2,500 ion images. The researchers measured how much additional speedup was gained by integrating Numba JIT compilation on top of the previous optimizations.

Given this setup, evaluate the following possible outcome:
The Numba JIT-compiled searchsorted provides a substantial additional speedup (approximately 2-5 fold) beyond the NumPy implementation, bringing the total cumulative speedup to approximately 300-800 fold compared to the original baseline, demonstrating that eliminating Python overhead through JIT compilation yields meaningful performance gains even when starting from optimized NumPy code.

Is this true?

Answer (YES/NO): YES